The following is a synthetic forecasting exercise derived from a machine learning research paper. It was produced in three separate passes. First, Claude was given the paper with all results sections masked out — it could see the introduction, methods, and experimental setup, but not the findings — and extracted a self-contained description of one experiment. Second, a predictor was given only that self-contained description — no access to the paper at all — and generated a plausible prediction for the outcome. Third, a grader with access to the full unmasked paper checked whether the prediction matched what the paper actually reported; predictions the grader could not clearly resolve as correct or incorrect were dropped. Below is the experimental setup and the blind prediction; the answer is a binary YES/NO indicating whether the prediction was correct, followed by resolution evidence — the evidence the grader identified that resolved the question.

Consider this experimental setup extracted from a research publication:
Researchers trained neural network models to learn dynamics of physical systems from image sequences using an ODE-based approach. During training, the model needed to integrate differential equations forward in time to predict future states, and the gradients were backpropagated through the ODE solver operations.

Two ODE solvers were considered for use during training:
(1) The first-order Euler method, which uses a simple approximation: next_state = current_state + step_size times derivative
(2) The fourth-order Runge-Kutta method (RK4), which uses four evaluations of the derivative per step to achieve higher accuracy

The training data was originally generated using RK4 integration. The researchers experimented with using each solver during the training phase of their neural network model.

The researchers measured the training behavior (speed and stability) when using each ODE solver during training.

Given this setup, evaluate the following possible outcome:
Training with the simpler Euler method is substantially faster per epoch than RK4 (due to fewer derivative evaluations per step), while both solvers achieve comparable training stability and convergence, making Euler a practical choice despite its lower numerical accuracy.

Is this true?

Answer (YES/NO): NO